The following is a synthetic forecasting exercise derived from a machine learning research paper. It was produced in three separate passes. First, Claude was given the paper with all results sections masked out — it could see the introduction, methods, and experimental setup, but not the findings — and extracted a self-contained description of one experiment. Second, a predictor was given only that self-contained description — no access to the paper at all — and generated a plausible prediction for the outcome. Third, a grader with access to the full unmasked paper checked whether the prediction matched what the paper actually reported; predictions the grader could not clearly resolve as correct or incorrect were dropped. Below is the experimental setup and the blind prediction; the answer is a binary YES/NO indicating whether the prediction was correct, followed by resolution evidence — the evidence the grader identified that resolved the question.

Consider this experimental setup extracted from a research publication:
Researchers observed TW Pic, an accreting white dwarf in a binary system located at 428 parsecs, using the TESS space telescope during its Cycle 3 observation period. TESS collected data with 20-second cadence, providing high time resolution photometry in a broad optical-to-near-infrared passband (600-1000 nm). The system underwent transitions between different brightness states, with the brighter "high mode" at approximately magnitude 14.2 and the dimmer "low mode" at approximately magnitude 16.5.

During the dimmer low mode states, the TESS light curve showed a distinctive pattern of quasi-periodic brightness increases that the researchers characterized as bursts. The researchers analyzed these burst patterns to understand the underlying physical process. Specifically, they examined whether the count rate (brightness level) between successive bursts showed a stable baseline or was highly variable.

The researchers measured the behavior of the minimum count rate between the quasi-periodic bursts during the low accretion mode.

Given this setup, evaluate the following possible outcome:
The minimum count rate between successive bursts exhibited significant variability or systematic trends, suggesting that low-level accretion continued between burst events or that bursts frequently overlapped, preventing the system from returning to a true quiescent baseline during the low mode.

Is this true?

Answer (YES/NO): NO